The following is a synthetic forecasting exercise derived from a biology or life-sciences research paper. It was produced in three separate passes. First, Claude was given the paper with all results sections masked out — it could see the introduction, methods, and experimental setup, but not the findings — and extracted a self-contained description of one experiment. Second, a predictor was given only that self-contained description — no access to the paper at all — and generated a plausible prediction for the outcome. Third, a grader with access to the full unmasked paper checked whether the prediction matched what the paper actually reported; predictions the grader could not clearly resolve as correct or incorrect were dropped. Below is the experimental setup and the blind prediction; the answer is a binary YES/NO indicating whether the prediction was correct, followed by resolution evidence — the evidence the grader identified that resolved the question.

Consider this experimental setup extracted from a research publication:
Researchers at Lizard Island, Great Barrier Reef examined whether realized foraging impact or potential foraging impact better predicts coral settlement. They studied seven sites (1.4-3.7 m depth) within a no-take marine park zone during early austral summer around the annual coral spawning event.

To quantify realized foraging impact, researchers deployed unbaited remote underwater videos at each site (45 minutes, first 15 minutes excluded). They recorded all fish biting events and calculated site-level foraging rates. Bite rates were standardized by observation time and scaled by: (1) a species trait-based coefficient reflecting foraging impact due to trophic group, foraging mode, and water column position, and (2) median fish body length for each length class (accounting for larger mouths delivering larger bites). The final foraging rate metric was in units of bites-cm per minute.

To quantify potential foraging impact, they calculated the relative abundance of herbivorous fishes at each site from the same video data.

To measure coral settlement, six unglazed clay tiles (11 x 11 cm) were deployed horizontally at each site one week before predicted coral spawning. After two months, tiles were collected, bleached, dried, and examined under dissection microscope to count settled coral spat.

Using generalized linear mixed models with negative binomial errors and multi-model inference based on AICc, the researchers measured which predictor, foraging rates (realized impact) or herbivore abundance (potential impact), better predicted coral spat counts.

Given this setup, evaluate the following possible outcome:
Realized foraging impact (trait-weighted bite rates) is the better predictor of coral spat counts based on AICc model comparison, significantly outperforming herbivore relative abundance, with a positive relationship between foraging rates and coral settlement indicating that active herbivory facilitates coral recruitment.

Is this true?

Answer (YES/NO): NO